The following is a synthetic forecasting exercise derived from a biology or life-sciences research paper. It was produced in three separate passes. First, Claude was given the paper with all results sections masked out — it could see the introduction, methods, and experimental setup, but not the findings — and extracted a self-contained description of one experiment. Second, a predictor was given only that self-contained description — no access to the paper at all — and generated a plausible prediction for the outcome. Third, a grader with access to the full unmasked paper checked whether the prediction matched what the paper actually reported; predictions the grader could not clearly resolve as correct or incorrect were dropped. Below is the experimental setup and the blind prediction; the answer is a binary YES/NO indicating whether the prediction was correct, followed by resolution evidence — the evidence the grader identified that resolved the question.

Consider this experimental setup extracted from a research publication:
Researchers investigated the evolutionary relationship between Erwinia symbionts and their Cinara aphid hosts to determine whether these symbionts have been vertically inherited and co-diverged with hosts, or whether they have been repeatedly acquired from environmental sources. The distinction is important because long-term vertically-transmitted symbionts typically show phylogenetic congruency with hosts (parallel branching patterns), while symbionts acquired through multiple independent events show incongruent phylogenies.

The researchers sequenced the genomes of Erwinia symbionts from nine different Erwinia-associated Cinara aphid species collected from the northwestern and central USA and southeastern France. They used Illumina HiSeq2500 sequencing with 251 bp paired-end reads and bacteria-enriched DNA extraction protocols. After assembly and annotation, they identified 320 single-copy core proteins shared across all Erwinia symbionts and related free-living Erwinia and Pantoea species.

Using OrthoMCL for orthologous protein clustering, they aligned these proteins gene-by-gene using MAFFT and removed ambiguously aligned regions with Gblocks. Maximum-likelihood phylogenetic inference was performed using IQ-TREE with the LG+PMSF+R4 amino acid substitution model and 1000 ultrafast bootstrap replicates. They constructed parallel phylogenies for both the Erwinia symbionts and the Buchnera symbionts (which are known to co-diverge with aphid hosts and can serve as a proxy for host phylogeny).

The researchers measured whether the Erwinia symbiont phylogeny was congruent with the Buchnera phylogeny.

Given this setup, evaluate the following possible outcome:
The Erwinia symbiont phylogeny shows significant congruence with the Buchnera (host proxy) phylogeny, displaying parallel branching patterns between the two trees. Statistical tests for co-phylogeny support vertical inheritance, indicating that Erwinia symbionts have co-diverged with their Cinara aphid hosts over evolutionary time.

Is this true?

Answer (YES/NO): NO